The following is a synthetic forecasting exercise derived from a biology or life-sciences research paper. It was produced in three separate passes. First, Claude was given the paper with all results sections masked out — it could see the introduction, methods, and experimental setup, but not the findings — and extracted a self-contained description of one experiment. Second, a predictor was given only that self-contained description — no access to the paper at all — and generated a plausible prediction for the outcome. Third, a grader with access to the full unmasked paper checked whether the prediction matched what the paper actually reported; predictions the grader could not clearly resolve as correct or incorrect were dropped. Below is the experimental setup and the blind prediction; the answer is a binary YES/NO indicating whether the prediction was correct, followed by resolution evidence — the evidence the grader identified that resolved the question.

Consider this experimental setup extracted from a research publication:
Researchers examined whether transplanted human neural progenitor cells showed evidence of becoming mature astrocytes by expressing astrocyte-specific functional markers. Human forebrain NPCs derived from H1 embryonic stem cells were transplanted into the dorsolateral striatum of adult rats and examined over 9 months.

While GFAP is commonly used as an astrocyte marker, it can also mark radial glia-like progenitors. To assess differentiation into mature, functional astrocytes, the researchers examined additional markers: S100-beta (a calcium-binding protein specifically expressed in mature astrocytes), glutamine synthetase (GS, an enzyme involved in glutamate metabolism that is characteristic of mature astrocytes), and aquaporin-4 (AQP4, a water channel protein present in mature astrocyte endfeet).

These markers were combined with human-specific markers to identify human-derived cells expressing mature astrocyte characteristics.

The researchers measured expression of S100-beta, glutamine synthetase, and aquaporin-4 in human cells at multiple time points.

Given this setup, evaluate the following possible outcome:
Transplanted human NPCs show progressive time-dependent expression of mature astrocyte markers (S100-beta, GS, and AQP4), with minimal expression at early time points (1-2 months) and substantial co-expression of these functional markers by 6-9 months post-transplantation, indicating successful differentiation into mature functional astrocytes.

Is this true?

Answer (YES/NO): NO